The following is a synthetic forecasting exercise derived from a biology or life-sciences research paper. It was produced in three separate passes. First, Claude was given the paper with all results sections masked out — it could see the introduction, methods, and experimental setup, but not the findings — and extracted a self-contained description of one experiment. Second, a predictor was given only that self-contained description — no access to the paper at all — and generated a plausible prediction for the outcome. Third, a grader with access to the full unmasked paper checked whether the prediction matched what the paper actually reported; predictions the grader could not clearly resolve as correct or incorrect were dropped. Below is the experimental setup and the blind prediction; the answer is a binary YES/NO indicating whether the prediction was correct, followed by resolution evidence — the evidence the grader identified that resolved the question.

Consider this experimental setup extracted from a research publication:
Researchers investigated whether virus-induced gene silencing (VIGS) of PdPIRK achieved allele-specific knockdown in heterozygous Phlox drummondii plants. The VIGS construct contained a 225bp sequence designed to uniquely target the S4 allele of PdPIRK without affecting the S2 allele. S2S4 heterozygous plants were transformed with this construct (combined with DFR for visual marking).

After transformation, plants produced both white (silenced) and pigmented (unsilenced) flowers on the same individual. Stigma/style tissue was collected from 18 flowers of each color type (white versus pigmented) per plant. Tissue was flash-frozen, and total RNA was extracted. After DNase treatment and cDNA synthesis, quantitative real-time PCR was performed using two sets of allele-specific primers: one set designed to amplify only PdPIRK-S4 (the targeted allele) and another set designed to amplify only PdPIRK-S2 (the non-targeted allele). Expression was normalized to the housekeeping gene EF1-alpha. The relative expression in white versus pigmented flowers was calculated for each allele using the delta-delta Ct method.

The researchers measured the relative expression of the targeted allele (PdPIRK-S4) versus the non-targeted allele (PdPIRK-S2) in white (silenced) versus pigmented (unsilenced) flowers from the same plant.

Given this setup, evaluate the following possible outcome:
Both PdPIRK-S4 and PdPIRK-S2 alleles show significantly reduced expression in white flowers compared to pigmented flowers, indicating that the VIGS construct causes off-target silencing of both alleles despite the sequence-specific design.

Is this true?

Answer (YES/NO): NO